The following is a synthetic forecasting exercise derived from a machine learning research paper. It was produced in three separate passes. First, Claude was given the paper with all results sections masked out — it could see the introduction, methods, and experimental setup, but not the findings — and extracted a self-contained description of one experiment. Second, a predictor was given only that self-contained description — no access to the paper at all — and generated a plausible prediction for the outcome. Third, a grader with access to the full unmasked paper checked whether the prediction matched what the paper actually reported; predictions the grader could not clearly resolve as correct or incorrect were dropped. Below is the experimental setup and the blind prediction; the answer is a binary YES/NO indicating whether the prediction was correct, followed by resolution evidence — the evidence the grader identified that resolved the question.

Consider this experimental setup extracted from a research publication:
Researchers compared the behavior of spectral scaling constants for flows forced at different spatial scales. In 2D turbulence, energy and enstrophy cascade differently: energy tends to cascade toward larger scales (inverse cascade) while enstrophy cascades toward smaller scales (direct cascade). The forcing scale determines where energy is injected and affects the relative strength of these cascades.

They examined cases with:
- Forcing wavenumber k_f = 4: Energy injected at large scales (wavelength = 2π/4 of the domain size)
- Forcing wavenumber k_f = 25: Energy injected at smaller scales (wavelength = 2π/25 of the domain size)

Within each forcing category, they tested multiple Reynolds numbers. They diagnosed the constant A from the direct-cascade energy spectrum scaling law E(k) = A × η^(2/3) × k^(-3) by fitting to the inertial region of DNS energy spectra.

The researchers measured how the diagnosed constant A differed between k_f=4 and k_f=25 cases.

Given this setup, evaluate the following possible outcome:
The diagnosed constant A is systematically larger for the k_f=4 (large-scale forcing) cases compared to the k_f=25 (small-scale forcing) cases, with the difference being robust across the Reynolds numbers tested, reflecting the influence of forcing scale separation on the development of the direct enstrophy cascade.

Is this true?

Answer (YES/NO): NO